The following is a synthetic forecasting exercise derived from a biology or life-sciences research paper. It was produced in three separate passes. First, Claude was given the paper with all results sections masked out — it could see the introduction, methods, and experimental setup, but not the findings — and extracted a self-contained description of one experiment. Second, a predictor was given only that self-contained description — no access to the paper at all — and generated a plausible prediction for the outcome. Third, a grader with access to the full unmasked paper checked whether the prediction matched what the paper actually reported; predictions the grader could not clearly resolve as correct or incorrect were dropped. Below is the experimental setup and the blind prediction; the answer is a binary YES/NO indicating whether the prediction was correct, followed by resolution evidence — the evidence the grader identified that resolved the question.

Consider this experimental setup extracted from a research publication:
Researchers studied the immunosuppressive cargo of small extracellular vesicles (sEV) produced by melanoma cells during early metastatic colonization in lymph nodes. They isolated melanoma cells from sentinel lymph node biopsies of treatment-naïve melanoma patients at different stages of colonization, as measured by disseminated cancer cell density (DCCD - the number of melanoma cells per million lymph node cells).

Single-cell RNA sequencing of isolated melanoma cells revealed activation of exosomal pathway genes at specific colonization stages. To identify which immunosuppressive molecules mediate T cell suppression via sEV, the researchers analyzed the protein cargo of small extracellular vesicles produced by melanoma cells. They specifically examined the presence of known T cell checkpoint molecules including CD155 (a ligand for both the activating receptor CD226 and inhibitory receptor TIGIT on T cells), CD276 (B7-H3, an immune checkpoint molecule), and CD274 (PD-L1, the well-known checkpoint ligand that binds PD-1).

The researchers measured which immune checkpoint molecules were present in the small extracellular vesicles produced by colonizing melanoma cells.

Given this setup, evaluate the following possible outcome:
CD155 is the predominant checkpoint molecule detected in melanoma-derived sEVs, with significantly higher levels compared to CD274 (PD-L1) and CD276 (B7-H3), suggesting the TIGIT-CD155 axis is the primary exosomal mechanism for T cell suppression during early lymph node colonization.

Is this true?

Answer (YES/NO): NO